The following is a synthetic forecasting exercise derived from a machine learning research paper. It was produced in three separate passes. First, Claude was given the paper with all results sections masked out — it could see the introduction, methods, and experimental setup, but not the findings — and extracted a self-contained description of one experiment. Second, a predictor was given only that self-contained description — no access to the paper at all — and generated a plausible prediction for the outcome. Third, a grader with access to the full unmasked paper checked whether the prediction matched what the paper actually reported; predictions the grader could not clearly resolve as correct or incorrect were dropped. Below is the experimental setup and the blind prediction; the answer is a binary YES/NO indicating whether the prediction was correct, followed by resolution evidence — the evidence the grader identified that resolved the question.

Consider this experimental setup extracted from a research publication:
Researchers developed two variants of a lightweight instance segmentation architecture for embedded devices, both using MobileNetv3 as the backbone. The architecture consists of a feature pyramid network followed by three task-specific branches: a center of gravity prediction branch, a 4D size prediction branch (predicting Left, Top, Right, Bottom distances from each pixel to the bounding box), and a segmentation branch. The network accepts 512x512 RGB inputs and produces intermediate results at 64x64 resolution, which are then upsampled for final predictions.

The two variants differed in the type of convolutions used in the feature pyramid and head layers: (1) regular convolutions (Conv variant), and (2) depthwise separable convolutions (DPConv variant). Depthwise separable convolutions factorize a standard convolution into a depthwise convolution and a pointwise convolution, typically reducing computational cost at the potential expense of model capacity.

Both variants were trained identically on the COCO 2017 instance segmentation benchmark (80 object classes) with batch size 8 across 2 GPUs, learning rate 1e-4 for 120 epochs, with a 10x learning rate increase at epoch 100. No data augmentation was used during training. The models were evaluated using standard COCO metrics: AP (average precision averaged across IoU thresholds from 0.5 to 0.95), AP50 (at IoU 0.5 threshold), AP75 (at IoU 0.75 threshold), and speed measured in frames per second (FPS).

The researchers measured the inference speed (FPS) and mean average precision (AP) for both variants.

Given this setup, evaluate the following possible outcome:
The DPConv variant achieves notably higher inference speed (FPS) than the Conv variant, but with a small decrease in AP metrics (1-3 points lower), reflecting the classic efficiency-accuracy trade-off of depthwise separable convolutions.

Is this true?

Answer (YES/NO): NO